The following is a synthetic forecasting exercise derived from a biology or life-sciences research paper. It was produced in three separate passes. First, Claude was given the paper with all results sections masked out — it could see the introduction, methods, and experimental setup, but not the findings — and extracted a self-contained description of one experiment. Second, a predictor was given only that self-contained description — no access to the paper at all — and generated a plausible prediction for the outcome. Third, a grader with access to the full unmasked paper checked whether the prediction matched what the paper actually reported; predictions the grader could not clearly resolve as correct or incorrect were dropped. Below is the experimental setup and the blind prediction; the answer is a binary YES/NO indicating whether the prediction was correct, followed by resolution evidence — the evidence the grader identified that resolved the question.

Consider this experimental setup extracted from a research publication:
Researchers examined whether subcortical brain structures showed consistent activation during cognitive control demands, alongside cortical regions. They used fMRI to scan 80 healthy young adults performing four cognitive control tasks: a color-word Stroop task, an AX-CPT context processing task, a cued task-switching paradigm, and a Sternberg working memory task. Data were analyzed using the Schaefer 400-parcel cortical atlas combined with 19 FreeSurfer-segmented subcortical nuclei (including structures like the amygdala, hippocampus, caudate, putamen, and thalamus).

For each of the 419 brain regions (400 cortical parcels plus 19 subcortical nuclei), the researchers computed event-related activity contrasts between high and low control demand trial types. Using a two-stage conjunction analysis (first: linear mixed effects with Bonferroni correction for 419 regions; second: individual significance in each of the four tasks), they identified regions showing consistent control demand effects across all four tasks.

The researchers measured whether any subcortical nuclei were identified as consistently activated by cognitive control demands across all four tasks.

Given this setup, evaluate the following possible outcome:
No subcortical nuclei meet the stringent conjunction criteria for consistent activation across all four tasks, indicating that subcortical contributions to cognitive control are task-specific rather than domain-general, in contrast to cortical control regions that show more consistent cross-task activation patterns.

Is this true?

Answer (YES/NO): YES